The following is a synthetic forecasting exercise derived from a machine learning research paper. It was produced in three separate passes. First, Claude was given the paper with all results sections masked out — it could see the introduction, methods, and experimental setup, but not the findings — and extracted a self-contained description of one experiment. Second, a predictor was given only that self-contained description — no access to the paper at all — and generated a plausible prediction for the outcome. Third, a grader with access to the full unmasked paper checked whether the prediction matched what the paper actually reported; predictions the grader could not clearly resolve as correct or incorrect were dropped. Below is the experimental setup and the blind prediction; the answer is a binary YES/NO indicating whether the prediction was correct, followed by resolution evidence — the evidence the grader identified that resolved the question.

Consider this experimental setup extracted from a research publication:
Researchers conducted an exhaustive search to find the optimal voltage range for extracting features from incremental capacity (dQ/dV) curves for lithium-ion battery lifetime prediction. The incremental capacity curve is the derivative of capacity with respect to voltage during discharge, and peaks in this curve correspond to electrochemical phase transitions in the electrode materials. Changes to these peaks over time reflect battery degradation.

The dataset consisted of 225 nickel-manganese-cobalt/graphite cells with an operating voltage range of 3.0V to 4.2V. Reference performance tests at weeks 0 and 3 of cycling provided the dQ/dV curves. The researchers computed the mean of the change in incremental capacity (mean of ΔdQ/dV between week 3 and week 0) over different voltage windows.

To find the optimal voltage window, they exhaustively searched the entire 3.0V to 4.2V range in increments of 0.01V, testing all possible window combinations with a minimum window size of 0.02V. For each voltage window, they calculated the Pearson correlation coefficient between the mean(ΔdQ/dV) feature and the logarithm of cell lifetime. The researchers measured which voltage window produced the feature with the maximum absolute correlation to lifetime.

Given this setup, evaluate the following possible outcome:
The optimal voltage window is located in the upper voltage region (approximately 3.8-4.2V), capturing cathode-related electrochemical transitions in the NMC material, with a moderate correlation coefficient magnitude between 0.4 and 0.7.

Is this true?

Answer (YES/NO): NO